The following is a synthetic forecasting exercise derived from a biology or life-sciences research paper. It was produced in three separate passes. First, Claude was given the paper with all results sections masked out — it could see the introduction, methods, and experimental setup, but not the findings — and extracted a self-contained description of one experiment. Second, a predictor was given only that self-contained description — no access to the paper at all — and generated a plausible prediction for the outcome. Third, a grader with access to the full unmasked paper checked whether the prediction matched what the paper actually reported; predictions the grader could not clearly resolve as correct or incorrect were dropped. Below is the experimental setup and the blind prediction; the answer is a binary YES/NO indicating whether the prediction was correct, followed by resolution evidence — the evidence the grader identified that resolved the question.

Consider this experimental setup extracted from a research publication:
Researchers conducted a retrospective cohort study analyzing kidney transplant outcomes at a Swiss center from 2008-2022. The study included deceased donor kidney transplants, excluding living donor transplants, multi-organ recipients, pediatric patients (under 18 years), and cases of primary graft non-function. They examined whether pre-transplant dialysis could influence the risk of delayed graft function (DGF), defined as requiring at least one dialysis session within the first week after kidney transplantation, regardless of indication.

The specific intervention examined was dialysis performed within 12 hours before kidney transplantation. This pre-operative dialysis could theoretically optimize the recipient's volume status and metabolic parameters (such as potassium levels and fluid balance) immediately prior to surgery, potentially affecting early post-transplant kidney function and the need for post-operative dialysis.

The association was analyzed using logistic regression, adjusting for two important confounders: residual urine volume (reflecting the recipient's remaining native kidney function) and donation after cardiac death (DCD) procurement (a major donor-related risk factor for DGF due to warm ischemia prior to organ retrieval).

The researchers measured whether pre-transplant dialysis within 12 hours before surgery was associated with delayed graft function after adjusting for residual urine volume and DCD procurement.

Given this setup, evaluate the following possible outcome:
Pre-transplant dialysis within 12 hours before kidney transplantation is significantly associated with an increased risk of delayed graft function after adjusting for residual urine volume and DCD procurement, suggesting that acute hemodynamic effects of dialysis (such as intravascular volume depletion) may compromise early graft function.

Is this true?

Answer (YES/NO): NO